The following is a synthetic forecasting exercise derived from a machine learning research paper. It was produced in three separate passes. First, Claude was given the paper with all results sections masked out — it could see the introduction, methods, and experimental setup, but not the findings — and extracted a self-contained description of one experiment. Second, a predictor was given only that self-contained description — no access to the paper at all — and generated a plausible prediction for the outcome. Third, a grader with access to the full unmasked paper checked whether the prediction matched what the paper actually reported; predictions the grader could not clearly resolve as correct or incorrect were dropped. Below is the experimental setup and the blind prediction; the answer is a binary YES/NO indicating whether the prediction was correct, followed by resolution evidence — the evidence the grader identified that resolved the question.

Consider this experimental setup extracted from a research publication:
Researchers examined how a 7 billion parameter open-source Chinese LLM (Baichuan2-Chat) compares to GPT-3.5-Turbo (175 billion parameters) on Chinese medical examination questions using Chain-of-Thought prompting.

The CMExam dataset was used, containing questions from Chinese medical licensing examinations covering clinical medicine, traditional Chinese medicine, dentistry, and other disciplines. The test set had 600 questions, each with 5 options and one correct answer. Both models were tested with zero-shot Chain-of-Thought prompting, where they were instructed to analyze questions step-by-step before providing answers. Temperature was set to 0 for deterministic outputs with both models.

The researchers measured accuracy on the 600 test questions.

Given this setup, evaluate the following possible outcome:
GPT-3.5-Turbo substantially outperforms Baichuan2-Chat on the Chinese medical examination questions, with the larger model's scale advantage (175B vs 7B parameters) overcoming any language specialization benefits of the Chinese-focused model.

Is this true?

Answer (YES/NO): NO